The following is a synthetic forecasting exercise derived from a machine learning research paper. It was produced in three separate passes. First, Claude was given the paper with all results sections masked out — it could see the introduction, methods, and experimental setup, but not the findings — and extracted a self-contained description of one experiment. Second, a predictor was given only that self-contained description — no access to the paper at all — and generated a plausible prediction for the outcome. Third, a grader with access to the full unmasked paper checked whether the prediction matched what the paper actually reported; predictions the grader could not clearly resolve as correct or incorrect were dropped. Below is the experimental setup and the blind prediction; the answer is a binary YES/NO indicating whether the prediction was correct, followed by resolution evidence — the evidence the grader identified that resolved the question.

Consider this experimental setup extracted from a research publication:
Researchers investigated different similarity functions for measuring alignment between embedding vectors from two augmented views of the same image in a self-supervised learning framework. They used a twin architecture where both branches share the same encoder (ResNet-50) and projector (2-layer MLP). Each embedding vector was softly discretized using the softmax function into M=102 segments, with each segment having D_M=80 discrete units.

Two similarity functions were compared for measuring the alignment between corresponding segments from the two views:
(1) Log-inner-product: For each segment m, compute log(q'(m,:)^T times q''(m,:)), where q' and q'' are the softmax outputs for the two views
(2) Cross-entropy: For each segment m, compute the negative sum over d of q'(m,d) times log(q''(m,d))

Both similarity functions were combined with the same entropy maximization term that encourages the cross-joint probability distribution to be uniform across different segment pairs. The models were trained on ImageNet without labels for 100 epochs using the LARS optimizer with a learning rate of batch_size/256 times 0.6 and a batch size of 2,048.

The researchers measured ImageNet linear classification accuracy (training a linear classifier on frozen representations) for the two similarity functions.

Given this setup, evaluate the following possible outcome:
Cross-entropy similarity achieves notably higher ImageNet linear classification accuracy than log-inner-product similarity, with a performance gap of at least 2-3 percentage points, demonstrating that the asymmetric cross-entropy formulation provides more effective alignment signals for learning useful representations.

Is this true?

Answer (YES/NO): NO